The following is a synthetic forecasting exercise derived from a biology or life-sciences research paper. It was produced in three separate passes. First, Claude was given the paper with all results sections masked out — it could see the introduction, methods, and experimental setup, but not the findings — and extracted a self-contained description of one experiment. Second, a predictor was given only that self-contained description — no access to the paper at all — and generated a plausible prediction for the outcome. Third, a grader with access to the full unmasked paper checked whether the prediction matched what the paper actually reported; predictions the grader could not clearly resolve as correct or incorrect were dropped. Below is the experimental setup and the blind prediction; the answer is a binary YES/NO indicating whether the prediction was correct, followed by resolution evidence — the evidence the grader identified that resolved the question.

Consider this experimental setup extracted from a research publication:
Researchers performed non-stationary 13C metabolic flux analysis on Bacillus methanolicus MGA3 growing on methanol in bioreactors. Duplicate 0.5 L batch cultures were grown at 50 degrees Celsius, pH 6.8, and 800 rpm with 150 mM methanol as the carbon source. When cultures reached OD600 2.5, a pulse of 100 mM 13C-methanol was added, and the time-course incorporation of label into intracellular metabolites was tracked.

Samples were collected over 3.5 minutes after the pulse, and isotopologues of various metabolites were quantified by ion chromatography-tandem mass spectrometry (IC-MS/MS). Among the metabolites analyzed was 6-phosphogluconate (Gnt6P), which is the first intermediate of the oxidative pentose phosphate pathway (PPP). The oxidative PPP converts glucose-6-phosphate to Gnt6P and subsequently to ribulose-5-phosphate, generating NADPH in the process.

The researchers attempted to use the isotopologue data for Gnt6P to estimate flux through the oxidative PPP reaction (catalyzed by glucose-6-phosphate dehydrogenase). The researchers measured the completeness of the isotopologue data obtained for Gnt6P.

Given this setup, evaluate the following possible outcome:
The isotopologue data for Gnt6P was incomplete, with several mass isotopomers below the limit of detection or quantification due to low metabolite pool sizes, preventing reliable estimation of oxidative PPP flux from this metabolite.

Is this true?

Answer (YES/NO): NO